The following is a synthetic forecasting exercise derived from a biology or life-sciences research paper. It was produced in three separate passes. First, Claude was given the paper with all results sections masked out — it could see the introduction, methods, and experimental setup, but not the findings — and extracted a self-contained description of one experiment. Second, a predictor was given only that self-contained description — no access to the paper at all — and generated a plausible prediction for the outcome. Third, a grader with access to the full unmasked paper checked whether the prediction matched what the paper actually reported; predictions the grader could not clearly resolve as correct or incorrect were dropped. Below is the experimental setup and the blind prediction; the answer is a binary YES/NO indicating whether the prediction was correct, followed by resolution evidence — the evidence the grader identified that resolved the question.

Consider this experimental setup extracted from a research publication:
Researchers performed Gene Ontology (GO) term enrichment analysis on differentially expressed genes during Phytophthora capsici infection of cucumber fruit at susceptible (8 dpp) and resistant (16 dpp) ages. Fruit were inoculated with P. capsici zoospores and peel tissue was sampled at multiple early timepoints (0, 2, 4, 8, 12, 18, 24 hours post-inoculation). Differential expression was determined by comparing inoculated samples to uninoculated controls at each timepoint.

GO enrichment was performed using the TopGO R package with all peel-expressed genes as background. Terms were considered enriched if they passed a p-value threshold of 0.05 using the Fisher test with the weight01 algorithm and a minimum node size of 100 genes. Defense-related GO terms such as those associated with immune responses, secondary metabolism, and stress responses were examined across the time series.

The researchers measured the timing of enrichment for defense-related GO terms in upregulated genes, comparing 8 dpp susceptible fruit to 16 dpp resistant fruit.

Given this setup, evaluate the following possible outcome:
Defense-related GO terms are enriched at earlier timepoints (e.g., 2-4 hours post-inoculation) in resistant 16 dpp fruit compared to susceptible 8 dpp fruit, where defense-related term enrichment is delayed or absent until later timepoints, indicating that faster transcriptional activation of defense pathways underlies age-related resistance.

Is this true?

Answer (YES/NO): YES